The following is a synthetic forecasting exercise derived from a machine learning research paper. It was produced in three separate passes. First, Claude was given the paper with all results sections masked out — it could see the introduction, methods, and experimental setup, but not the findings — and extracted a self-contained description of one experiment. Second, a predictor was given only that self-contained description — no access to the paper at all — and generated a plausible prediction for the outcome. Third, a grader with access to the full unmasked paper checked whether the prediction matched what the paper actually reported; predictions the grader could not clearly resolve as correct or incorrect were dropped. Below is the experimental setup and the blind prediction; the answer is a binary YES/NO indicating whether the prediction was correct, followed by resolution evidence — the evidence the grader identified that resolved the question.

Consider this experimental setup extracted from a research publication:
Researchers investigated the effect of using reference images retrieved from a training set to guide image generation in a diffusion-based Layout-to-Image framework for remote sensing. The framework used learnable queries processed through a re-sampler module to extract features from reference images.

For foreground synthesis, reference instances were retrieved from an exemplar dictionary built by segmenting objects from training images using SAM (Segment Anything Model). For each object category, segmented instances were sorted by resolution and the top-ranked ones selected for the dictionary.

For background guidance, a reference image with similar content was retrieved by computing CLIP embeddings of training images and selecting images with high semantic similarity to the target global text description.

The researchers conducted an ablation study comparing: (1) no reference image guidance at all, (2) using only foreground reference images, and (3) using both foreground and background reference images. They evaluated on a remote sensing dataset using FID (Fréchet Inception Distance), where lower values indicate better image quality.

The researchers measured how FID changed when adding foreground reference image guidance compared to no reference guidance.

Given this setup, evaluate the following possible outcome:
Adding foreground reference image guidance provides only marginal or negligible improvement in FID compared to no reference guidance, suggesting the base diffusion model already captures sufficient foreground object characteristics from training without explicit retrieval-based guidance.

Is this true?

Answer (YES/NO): NO